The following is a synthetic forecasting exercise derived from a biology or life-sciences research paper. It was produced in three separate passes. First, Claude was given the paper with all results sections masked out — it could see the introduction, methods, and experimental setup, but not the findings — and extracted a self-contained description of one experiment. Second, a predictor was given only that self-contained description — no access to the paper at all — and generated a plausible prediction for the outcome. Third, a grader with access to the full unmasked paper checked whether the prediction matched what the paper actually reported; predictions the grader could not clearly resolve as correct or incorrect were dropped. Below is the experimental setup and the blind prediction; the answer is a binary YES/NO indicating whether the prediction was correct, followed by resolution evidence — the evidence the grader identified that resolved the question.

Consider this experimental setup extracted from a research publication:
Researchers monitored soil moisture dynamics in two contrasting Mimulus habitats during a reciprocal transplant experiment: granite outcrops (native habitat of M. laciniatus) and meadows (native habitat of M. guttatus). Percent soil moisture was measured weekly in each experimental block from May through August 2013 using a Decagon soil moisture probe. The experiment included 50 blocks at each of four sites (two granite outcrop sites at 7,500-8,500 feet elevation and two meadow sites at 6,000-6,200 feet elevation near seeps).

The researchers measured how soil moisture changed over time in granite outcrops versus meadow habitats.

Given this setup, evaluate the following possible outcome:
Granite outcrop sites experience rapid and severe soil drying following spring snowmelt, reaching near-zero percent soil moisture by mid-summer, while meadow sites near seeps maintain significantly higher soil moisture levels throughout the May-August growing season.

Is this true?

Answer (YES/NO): NO